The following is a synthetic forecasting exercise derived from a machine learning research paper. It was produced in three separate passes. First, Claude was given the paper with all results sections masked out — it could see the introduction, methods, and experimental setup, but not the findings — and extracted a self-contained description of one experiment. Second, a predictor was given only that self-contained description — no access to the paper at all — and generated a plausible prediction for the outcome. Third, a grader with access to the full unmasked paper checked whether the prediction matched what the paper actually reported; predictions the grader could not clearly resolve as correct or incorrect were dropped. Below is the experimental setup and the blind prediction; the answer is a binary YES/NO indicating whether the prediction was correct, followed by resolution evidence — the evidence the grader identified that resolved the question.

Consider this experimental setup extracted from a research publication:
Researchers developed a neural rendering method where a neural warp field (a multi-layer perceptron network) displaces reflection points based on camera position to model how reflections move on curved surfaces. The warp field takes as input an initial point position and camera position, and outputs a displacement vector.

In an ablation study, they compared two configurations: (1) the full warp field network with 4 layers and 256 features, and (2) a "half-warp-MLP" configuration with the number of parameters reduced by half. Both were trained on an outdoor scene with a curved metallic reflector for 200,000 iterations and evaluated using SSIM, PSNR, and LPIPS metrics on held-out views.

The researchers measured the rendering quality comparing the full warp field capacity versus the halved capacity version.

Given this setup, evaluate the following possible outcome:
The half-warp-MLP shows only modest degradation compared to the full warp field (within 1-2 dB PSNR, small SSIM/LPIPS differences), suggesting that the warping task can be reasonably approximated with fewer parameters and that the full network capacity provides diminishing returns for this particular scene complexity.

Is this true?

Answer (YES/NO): NO